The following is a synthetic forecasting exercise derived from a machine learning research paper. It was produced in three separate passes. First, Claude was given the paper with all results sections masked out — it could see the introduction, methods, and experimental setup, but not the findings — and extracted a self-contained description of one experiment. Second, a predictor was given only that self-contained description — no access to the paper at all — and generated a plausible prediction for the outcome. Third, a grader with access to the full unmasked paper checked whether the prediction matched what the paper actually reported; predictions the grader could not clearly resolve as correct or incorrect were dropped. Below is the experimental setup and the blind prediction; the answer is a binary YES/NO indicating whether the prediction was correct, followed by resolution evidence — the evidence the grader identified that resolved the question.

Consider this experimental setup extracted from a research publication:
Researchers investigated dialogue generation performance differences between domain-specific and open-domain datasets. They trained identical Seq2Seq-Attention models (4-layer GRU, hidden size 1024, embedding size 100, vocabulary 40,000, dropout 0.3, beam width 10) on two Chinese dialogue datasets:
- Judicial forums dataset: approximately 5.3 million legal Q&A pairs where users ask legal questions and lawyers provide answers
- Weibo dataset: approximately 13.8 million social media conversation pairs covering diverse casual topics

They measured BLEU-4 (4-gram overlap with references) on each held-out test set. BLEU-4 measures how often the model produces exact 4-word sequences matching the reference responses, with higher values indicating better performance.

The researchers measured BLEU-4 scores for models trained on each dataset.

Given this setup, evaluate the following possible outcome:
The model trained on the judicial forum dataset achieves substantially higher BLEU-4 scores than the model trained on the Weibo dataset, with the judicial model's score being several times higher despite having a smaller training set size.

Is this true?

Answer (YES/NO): YES